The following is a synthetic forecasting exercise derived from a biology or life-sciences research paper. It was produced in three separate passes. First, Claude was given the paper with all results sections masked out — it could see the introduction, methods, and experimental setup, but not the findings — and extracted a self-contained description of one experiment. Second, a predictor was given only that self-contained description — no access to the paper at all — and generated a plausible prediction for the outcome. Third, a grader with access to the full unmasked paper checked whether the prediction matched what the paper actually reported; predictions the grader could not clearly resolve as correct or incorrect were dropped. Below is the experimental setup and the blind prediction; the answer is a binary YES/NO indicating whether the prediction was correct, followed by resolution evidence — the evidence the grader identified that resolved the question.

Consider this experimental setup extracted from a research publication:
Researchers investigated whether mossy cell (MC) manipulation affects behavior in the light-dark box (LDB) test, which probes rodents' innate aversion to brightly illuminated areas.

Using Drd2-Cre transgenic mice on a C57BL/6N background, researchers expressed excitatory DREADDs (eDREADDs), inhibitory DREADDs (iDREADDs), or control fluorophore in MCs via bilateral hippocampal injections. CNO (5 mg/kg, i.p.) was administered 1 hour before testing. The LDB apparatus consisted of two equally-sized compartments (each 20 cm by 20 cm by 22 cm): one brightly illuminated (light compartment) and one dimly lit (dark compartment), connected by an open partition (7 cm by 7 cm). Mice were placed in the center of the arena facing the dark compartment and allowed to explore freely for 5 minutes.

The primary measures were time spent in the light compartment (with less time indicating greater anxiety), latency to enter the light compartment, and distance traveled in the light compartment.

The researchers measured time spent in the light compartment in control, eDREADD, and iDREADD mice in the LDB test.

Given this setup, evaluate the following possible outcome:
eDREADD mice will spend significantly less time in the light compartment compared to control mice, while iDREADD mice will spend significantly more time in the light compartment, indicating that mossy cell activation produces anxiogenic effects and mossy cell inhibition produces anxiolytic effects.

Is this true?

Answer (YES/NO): NO